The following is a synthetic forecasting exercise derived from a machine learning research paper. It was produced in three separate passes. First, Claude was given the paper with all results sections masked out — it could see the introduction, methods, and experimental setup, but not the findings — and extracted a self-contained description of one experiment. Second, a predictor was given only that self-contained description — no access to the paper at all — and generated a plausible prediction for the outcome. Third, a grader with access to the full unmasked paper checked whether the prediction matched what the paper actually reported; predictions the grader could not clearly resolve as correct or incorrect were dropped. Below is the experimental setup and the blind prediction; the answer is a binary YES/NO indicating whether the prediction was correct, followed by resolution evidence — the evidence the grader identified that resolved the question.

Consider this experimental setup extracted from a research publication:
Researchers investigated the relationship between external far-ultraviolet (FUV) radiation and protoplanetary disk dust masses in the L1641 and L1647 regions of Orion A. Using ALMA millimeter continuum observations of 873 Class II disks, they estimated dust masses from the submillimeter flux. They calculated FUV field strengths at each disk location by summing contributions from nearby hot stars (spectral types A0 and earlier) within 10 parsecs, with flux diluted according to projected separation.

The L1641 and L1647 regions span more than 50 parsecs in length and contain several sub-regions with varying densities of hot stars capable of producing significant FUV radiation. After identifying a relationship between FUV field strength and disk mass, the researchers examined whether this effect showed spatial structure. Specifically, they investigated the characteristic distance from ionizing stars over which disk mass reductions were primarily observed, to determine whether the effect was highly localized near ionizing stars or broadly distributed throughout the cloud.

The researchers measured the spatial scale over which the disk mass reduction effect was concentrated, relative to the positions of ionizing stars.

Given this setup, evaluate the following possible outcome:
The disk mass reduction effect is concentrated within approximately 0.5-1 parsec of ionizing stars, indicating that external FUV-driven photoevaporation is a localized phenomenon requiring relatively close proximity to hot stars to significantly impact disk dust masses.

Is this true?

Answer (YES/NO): YES